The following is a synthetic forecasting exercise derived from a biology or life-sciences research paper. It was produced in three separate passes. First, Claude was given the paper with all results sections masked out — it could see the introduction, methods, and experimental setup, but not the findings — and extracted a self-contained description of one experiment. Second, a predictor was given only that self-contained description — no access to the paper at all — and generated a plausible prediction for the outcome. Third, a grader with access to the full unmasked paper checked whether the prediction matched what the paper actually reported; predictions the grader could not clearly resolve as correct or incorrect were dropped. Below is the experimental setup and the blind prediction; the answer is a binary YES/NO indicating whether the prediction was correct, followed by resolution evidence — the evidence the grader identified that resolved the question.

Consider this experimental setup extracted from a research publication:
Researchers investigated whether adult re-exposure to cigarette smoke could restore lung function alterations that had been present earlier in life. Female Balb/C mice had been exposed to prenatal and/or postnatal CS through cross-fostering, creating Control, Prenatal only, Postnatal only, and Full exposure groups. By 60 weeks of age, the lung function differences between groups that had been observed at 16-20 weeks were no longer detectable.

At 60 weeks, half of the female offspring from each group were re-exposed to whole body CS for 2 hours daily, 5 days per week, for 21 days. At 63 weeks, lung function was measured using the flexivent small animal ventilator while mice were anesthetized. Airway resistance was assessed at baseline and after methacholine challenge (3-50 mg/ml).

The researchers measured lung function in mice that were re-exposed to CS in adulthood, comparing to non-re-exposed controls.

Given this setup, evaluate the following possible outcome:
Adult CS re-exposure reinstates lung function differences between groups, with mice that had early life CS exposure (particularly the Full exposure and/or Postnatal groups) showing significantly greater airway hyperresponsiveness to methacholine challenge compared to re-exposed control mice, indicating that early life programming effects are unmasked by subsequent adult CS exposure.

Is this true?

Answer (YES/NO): NO